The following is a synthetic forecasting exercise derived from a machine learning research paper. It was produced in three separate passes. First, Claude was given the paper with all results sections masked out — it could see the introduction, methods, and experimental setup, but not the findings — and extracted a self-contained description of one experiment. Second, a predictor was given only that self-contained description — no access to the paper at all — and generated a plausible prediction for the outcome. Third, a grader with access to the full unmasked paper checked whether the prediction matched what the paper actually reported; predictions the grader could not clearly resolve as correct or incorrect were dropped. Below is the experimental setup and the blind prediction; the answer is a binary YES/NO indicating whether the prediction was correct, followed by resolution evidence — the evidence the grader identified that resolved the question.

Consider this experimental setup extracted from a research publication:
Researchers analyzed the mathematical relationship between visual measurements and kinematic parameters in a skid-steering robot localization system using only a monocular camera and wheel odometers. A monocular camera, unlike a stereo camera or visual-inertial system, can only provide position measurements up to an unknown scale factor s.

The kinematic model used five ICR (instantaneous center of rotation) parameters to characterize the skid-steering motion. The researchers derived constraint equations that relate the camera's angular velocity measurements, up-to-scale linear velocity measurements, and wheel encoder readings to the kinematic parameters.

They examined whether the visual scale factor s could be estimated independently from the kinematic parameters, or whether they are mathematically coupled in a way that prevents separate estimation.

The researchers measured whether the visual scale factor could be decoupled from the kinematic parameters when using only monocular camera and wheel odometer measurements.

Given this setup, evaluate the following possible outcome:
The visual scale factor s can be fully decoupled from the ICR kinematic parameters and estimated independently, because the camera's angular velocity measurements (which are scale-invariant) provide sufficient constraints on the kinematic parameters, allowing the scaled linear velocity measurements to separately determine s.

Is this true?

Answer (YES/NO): NO